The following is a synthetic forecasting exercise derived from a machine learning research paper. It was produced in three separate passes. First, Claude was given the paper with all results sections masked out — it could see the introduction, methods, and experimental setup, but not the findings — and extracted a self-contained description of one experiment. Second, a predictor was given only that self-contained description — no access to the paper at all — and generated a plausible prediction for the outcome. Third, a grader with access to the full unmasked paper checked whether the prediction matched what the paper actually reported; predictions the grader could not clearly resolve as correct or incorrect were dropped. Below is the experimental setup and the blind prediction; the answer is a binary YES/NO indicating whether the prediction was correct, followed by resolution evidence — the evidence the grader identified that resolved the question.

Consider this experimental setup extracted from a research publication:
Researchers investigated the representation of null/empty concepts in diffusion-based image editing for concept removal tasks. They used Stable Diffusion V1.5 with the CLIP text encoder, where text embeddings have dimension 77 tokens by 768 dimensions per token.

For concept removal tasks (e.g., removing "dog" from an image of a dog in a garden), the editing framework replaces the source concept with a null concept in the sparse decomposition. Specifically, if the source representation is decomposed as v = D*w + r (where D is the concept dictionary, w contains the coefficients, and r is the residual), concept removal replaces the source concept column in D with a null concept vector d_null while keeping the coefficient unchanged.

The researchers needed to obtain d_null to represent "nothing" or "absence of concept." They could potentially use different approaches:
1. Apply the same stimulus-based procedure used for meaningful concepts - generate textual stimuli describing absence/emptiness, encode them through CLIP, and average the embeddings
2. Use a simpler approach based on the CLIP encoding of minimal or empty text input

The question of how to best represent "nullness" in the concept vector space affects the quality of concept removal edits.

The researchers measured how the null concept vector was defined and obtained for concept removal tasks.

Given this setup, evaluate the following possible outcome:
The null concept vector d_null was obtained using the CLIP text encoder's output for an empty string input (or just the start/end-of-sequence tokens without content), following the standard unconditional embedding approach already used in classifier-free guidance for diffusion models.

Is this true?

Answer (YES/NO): YES